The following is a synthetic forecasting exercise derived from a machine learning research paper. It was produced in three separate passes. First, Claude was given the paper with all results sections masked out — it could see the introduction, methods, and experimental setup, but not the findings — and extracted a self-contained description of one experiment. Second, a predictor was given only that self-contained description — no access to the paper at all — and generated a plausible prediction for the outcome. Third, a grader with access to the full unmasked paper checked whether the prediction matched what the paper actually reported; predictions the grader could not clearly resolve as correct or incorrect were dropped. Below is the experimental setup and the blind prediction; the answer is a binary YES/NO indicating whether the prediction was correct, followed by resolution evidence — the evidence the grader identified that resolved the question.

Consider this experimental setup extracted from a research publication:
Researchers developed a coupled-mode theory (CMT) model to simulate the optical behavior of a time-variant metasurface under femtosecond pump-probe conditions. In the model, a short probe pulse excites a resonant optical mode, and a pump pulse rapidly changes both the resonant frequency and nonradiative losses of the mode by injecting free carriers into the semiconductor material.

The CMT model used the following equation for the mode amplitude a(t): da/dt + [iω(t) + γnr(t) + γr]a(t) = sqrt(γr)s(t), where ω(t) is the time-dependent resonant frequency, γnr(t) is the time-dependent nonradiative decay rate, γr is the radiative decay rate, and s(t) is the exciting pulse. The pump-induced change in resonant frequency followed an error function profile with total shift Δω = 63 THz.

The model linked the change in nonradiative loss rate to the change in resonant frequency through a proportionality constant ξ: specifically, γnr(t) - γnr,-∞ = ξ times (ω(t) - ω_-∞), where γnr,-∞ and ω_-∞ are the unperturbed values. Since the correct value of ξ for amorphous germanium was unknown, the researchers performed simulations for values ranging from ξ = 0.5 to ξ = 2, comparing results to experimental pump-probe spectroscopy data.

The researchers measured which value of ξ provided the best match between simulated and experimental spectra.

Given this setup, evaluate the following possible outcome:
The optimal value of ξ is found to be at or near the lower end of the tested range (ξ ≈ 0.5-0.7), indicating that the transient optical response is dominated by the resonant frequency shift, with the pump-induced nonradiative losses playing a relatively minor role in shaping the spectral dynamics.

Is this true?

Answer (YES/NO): NO